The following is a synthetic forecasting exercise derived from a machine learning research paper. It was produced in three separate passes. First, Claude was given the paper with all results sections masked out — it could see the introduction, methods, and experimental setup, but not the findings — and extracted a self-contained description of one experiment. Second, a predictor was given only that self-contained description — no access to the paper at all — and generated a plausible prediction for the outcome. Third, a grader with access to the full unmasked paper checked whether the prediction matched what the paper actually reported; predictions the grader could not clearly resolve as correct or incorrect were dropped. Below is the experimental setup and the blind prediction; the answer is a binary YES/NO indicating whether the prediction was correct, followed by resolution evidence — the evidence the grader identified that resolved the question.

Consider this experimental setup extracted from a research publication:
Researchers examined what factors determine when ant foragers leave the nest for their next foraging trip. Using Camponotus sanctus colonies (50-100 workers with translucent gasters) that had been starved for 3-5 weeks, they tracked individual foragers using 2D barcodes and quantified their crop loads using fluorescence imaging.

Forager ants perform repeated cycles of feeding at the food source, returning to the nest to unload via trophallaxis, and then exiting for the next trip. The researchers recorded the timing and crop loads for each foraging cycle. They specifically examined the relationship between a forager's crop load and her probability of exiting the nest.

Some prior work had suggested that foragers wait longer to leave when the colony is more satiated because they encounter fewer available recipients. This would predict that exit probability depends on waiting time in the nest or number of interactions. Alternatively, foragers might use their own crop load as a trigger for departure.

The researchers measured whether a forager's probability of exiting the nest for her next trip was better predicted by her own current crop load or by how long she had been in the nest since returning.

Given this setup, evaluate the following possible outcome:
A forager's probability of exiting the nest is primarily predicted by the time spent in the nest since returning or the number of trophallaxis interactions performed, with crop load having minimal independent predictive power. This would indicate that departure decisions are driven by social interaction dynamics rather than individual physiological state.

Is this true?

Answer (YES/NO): NO